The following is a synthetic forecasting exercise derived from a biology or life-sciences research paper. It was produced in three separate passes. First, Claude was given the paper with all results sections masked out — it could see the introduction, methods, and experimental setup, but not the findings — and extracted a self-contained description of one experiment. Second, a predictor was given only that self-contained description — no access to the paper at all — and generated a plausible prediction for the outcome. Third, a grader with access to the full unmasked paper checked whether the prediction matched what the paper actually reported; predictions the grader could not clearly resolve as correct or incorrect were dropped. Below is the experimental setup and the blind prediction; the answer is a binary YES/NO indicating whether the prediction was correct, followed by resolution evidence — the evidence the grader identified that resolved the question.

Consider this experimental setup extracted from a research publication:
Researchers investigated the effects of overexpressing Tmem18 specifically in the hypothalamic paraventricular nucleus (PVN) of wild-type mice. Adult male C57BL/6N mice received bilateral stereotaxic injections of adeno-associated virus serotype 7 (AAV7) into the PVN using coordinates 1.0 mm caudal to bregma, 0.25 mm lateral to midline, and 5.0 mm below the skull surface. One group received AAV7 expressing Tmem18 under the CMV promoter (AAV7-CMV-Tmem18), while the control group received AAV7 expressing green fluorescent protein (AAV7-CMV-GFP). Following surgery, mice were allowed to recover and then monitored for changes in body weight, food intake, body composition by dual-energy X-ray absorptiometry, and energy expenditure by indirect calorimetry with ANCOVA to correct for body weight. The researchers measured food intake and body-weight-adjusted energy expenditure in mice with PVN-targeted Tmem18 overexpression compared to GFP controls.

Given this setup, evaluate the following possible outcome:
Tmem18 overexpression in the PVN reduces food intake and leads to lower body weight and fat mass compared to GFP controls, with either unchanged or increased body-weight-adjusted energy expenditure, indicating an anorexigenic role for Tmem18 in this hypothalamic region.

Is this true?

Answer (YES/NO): YES